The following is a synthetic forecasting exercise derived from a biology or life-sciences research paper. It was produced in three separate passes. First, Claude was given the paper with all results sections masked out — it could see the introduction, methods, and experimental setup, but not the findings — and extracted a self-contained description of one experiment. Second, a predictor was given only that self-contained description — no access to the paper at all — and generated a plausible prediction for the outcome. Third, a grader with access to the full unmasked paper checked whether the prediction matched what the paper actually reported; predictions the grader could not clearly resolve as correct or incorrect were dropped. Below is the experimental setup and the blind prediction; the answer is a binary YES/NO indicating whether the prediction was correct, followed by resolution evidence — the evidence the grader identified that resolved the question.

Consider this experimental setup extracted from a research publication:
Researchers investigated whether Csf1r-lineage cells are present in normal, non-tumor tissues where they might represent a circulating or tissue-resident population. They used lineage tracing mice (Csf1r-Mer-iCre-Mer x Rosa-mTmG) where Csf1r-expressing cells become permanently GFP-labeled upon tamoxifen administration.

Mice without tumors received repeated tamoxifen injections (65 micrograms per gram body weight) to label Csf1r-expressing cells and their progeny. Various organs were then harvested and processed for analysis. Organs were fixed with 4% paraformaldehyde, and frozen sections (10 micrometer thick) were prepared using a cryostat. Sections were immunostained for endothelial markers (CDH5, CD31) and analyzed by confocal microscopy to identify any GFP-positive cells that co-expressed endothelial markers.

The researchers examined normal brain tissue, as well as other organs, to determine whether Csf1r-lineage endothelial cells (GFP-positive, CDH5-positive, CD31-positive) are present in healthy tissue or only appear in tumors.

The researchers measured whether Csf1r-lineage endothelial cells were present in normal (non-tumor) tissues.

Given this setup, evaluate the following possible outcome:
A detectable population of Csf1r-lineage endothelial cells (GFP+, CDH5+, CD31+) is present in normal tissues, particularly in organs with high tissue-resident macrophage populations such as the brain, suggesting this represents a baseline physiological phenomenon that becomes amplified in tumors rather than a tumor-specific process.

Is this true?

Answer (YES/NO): NO